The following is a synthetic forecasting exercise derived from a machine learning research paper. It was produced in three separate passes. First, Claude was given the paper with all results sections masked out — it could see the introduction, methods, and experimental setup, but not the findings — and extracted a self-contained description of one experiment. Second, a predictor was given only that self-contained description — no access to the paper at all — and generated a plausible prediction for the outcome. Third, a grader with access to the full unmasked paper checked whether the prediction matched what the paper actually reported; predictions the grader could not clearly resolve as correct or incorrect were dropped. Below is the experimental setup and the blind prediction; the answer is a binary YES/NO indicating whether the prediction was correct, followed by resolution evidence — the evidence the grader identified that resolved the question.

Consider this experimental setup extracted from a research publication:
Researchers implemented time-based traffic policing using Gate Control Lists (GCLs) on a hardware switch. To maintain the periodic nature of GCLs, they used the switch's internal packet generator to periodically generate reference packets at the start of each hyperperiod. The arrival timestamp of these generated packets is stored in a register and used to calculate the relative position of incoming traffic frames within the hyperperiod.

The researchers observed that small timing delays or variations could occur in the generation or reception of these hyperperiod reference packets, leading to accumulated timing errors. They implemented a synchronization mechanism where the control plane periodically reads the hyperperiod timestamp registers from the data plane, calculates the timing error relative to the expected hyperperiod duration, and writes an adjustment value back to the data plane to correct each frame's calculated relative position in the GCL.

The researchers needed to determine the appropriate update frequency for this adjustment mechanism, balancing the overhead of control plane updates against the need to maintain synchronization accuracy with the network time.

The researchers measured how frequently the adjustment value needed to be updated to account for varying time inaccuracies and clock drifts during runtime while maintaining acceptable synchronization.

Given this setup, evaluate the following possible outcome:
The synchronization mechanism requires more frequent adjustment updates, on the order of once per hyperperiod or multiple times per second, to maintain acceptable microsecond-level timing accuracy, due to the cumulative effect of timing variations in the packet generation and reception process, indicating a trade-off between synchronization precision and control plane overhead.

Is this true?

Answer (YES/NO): YES